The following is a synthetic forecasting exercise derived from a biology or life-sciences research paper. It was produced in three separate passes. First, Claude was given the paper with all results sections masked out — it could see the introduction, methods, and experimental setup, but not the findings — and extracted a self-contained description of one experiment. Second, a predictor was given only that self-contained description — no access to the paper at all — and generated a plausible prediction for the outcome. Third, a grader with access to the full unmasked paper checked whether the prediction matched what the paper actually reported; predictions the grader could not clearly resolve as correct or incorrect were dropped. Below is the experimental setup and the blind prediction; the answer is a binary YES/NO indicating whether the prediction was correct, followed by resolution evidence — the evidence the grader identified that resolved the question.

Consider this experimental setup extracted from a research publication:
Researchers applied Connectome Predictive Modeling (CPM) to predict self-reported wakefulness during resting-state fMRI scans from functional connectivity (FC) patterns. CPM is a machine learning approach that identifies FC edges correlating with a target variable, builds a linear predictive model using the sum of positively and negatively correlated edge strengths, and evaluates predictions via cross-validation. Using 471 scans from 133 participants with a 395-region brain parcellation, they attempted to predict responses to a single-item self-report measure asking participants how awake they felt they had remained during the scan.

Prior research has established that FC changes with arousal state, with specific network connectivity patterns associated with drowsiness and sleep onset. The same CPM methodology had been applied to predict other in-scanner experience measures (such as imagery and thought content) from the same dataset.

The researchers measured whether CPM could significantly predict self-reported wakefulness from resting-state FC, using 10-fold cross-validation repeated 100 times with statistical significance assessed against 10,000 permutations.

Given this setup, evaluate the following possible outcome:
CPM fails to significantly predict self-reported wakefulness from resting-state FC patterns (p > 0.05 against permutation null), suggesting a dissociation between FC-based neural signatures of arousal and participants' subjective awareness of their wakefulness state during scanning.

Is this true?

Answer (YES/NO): NO